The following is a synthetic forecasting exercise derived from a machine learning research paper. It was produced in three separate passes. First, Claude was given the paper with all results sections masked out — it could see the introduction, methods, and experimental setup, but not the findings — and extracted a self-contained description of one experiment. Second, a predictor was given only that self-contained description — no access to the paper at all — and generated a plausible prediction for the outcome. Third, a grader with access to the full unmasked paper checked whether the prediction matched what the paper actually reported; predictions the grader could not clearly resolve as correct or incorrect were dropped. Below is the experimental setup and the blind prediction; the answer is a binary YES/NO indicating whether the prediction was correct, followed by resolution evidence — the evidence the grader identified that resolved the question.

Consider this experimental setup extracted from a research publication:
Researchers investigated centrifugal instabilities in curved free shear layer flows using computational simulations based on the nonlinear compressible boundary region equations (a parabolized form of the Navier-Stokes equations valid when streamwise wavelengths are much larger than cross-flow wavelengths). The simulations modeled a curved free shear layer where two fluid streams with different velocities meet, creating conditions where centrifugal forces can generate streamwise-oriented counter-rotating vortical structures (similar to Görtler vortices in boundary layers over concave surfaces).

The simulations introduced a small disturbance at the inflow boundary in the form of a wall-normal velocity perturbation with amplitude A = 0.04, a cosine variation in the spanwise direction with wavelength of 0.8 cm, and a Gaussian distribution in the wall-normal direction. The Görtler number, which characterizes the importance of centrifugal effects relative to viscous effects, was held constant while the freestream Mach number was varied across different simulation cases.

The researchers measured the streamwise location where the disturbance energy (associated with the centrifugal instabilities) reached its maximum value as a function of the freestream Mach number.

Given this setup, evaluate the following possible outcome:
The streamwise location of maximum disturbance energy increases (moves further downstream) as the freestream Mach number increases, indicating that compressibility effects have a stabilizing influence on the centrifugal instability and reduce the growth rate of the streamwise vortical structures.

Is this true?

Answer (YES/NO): YES